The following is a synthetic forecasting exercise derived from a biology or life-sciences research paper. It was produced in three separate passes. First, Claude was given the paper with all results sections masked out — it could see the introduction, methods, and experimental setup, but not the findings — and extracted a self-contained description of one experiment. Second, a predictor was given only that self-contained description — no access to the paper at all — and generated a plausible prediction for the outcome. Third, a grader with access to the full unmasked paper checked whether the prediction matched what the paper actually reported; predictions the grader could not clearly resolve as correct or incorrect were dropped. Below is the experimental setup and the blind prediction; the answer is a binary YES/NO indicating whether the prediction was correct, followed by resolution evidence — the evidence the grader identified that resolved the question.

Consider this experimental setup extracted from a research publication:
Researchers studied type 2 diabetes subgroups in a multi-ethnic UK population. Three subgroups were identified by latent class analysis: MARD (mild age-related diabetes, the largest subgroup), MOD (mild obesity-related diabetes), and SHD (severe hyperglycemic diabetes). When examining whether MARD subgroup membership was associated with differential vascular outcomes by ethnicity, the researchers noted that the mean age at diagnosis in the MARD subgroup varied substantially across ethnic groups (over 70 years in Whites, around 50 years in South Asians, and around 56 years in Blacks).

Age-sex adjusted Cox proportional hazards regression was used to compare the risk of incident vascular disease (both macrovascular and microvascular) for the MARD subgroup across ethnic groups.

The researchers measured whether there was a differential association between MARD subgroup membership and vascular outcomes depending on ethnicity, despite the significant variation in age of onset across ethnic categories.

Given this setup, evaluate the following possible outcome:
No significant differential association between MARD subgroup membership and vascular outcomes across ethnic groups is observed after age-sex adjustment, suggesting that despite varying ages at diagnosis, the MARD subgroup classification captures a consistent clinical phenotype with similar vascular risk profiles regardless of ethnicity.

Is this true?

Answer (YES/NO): YES